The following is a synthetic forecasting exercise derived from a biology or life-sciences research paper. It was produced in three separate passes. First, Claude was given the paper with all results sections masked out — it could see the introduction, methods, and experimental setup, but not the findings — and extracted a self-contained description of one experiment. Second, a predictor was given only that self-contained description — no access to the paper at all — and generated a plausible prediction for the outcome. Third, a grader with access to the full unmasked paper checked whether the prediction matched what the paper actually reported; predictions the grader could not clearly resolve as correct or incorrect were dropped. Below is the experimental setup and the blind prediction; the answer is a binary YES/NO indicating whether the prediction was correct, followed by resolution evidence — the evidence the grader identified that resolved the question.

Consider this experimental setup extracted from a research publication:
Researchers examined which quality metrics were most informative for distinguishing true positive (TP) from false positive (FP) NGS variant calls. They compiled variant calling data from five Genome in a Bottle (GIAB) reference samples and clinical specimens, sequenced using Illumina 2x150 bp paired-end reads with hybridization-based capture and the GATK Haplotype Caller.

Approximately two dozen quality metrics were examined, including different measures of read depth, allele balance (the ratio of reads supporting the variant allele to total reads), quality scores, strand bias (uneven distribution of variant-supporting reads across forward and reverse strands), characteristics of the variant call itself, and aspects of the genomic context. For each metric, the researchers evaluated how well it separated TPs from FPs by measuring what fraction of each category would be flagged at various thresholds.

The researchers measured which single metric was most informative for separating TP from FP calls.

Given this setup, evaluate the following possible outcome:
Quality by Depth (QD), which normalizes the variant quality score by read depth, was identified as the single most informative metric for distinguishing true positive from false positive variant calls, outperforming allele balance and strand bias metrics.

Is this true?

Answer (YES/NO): NO